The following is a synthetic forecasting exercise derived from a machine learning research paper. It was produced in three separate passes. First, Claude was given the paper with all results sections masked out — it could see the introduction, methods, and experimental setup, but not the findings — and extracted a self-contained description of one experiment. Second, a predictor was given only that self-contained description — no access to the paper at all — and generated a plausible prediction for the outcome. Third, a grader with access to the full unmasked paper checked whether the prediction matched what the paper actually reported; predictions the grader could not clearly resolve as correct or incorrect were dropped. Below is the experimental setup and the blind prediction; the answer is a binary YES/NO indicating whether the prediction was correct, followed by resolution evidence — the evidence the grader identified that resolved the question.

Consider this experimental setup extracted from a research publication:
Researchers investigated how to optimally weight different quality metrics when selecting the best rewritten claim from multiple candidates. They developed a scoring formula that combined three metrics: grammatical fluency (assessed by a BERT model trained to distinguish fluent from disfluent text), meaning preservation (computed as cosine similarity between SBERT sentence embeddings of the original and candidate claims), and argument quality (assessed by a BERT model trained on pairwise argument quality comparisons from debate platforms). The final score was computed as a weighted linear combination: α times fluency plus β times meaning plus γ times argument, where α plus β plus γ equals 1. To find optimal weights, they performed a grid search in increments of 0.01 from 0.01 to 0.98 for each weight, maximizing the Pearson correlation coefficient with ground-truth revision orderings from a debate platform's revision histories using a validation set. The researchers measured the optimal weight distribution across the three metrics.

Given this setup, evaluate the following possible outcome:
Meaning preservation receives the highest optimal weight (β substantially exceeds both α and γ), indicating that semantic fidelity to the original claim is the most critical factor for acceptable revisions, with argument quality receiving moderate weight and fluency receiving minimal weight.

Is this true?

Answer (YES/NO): NO